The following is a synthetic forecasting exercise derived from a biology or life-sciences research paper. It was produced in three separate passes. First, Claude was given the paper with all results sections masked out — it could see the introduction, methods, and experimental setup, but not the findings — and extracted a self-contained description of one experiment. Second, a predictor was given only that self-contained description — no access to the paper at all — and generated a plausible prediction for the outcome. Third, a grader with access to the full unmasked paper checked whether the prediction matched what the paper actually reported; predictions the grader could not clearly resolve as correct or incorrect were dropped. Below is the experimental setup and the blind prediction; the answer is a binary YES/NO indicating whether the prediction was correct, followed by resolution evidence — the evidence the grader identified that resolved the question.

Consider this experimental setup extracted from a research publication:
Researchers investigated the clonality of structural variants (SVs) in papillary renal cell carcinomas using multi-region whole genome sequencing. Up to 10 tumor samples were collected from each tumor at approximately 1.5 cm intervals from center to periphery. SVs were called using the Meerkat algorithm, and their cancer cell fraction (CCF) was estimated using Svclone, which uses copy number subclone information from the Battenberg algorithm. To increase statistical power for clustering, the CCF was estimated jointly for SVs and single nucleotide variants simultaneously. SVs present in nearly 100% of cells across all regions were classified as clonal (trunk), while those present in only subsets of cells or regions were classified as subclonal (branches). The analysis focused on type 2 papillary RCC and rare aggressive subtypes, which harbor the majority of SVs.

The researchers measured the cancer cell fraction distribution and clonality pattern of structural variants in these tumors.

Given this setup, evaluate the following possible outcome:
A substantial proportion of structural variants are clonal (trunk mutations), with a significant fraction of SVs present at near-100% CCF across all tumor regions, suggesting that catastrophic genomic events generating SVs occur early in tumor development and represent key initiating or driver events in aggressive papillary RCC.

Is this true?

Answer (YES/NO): NO